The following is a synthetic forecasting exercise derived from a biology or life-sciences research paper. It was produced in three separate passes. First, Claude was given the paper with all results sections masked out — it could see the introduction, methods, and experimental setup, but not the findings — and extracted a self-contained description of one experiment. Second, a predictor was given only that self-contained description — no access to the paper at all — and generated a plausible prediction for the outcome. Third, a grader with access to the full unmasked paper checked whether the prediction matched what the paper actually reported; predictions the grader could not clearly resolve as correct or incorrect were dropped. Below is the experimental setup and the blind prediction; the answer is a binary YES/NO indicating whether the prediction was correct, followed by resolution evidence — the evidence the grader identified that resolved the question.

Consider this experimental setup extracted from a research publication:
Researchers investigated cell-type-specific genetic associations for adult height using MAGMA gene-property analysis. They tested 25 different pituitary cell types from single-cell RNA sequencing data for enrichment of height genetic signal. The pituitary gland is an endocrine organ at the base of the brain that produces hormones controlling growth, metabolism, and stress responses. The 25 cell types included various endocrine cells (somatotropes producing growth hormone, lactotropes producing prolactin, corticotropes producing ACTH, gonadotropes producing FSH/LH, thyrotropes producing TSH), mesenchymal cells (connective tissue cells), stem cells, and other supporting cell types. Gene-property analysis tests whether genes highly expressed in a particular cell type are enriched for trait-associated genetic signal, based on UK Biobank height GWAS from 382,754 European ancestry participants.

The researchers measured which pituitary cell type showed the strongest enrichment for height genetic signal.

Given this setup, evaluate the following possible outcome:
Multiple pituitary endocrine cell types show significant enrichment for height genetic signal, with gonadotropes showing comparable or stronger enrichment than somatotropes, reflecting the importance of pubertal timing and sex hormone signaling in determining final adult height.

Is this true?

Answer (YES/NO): NO